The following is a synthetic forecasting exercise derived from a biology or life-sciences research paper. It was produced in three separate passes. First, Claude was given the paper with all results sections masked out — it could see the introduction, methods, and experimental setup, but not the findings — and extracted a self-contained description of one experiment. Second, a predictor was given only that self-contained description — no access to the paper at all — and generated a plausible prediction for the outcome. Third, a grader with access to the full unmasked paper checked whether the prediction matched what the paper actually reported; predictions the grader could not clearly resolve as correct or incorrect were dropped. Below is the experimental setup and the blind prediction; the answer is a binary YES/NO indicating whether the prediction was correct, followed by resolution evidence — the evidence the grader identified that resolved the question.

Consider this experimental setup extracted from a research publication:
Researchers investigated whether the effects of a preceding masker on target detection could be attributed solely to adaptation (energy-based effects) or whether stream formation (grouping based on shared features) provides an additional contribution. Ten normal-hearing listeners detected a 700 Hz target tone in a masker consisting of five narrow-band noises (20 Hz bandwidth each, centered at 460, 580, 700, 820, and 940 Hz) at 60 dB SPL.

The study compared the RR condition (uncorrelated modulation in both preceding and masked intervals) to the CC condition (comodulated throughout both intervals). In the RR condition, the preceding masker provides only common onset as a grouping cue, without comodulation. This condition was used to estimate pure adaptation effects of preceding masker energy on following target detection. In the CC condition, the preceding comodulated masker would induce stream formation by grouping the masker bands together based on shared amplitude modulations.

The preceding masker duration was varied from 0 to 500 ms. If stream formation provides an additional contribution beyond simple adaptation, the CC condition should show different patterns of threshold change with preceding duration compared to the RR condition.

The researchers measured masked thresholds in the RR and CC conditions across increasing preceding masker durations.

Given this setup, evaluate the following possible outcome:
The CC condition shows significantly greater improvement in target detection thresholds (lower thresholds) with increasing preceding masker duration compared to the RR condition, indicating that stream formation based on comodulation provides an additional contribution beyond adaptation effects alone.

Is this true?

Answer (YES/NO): NO